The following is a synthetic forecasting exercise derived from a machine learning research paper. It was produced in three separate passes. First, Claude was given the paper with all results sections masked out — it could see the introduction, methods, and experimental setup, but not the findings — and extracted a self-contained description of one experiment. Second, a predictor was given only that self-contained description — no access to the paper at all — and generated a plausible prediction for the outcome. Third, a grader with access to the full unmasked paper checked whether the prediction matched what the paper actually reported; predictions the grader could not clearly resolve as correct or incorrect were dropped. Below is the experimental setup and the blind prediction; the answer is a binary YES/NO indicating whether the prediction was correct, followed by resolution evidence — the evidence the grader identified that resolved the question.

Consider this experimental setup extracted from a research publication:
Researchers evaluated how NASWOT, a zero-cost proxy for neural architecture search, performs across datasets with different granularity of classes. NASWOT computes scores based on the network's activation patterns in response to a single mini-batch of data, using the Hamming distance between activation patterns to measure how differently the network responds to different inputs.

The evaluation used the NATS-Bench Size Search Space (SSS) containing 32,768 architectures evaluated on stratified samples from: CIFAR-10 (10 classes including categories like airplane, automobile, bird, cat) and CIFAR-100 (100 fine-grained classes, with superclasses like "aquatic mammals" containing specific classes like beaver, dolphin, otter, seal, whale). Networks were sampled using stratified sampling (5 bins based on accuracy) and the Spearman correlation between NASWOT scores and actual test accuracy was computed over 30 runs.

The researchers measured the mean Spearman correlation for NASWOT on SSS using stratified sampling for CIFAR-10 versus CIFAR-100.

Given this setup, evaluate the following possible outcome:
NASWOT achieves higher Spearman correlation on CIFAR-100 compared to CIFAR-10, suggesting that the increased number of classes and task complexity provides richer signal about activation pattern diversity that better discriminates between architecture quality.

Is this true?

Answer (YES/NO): NO